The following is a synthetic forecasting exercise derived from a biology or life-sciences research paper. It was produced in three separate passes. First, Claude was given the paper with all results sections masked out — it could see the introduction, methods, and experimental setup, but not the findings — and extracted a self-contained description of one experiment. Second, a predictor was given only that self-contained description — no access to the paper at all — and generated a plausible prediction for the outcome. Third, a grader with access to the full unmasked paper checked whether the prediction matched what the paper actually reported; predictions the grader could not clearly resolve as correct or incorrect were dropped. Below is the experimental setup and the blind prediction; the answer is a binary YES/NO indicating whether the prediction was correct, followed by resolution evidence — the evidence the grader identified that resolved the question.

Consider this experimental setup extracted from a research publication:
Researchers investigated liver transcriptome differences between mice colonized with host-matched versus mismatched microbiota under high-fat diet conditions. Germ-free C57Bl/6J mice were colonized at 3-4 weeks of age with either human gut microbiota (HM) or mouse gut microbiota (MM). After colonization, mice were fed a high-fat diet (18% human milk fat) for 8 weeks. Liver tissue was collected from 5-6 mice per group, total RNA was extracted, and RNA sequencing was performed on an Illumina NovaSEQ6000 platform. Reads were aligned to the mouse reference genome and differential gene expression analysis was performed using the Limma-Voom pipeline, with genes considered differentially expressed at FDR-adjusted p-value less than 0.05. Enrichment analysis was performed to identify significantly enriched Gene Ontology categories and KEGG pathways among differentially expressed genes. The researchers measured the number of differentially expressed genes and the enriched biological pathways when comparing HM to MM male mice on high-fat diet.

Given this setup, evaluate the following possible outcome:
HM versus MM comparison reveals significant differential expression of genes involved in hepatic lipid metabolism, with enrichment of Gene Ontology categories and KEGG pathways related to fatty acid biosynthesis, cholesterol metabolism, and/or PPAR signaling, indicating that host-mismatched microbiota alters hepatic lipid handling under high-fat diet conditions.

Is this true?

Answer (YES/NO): NO